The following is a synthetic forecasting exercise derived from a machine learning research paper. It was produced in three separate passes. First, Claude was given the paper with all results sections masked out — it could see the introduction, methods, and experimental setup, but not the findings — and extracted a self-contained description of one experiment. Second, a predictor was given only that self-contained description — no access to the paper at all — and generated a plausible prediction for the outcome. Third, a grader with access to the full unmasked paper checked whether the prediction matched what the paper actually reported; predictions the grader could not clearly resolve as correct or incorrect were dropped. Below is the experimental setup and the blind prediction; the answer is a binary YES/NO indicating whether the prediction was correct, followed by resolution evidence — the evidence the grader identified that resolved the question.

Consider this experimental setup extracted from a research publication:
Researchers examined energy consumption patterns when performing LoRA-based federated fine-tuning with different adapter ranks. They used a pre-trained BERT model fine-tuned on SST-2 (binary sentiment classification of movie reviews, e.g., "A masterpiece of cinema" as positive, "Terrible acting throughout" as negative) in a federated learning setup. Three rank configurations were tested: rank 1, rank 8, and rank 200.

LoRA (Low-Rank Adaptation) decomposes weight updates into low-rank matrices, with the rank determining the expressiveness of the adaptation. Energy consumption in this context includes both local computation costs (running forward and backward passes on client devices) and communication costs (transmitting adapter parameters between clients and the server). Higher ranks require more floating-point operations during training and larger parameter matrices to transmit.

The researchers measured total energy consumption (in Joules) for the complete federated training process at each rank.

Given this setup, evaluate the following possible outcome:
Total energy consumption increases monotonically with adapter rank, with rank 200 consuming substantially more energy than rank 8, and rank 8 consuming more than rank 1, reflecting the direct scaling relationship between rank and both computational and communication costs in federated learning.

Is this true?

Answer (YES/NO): YES